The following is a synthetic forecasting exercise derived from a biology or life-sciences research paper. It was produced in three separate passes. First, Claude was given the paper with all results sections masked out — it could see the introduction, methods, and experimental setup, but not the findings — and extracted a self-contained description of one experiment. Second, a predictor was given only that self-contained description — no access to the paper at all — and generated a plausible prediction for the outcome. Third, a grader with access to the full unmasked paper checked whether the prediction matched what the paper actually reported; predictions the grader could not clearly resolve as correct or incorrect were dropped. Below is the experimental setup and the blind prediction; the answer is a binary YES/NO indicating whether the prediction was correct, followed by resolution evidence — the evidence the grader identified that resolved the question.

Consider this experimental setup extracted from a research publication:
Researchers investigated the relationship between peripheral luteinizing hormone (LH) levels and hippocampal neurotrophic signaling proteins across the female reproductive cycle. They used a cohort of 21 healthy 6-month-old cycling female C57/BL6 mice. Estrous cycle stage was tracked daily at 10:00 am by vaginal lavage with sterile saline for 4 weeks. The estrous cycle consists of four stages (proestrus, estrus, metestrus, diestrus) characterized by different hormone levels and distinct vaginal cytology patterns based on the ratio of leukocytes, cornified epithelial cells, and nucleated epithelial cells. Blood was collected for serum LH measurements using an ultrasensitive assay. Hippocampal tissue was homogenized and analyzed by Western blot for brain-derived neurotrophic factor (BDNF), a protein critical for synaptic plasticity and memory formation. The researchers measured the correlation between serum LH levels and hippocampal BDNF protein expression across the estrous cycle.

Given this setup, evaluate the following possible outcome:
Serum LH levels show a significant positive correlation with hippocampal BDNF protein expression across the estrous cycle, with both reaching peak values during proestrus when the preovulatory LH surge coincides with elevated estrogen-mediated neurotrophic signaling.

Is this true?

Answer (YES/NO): NO